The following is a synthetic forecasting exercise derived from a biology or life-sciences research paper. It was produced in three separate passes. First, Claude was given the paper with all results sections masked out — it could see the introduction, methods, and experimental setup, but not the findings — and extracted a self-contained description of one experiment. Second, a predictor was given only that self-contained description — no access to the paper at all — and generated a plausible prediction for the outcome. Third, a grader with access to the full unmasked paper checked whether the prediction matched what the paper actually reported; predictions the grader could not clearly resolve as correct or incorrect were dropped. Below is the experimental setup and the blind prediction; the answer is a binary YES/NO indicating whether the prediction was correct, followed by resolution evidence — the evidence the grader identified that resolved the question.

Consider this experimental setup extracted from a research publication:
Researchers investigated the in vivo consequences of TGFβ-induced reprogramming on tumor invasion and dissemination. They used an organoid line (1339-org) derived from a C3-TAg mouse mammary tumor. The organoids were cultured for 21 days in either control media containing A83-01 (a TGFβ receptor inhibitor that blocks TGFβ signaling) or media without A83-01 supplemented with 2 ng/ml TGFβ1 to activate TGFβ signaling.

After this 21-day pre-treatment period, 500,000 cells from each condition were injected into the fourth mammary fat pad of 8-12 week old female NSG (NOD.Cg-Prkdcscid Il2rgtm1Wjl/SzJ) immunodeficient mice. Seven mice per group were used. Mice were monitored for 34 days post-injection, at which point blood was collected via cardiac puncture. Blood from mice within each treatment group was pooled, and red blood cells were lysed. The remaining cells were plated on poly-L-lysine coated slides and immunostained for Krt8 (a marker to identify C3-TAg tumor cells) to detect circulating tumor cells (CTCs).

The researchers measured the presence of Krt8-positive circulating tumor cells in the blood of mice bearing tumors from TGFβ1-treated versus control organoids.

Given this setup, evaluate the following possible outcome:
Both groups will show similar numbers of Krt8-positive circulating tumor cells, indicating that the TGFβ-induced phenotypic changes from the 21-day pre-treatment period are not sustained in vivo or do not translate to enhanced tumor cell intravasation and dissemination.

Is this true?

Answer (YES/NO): NO